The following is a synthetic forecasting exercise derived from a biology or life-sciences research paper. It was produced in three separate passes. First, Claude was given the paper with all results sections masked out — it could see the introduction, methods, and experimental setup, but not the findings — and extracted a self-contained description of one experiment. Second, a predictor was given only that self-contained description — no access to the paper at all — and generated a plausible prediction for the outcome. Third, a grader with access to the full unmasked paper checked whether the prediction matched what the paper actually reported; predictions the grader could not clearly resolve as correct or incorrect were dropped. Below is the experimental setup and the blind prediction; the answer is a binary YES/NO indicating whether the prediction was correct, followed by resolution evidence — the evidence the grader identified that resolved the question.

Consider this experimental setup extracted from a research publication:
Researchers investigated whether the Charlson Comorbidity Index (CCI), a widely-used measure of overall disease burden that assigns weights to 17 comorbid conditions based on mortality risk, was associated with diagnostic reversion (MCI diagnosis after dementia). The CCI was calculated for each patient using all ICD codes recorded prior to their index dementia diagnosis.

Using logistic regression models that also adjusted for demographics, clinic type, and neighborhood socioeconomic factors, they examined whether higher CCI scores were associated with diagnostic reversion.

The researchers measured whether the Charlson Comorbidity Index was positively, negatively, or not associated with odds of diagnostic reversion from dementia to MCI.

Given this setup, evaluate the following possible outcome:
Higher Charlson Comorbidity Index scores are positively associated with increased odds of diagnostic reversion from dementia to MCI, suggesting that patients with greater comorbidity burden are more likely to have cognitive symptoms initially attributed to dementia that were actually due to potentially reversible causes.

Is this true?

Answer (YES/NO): YES